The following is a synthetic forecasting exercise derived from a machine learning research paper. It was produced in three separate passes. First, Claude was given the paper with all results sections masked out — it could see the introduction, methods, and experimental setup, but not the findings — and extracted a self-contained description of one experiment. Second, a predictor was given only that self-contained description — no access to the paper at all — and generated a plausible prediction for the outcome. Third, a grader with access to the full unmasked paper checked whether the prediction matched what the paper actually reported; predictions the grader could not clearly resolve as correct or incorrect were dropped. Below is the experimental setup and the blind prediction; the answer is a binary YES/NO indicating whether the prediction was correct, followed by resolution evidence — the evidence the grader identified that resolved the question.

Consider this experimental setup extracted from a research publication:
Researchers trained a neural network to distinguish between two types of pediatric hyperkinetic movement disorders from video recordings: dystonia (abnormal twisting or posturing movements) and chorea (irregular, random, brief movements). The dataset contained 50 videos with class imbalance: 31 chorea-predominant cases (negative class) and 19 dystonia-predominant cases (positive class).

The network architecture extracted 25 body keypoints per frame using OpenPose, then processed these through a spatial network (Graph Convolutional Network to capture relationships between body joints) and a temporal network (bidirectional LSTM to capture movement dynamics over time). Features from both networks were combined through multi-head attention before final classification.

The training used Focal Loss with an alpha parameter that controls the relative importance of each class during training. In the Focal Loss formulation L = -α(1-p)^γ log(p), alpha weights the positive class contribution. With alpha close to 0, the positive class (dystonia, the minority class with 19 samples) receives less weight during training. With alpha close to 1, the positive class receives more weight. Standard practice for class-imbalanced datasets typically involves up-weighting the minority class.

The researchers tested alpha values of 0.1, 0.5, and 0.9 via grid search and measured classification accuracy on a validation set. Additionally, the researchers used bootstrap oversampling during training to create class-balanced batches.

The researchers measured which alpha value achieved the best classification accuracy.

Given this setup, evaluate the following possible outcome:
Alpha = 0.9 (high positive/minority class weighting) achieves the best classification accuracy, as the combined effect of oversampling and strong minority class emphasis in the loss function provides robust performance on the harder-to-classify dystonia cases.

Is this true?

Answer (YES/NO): NO